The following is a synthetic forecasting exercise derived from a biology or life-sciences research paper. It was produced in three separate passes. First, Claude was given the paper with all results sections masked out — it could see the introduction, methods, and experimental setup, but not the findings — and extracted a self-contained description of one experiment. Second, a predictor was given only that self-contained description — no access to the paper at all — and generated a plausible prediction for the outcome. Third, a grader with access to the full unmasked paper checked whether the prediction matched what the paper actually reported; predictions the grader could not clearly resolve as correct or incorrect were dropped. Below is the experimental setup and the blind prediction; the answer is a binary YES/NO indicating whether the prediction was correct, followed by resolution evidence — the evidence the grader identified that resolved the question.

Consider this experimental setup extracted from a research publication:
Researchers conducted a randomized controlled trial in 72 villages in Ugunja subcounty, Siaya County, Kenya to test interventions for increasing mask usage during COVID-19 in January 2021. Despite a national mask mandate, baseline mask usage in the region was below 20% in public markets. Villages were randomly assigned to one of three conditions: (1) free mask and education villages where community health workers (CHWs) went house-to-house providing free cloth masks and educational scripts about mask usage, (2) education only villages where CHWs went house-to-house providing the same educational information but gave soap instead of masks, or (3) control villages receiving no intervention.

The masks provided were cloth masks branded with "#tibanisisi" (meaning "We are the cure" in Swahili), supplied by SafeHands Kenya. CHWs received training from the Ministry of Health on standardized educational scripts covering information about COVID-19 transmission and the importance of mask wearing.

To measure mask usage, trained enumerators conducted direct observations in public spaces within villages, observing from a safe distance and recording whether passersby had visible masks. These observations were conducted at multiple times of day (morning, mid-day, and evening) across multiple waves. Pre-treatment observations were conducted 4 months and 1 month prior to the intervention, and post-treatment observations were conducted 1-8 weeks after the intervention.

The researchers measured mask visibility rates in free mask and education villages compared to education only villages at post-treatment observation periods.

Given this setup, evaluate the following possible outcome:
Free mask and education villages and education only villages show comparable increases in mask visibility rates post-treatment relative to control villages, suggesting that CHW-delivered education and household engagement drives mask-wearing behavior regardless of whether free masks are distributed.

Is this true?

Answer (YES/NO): NO